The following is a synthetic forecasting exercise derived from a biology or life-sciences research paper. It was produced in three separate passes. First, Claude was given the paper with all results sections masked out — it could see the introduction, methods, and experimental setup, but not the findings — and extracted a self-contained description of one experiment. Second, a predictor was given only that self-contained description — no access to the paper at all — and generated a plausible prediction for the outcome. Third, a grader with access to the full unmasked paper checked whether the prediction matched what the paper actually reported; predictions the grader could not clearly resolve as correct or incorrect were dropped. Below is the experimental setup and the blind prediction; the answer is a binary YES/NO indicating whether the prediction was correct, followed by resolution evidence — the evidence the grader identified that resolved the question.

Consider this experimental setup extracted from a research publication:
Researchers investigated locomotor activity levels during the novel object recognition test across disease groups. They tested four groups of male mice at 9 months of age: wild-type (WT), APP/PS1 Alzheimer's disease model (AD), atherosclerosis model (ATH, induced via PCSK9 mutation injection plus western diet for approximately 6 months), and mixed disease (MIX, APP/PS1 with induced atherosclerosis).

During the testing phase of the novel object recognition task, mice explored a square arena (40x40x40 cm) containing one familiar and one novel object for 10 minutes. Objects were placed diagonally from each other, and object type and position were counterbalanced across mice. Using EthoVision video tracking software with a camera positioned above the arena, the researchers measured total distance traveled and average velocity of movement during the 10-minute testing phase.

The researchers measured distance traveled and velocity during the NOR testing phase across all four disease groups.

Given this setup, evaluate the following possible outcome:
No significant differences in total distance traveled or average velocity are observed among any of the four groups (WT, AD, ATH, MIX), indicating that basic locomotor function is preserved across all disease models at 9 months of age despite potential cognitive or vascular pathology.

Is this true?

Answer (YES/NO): YES